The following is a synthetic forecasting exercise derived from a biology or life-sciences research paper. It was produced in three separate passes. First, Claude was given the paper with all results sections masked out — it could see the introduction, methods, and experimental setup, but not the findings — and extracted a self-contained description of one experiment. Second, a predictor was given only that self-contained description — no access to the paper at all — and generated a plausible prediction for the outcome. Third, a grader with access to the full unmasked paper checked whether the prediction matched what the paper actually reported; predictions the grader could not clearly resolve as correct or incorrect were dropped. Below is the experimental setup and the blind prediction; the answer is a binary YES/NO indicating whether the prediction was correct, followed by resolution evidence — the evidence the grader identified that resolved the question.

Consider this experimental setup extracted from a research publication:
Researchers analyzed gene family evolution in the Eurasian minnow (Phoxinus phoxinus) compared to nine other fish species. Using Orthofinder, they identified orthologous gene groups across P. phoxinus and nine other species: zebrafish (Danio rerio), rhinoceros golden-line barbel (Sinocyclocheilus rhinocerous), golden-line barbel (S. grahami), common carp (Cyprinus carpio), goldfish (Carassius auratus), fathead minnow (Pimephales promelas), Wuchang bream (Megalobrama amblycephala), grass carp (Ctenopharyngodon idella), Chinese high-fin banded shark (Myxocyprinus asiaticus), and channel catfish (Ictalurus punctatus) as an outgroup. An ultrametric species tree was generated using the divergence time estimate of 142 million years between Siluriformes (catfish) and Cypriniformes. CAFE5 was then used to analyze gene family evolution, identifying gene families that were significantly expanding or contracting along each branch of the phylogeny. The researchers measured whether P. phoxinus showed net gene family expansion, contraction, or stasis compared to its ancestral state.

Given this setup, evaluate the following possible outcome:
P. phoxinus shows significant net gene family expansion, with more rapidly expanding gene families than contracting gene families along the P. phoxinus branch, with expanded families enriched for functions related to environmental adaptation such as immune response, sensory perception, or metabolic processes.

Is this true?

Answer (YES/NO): NO